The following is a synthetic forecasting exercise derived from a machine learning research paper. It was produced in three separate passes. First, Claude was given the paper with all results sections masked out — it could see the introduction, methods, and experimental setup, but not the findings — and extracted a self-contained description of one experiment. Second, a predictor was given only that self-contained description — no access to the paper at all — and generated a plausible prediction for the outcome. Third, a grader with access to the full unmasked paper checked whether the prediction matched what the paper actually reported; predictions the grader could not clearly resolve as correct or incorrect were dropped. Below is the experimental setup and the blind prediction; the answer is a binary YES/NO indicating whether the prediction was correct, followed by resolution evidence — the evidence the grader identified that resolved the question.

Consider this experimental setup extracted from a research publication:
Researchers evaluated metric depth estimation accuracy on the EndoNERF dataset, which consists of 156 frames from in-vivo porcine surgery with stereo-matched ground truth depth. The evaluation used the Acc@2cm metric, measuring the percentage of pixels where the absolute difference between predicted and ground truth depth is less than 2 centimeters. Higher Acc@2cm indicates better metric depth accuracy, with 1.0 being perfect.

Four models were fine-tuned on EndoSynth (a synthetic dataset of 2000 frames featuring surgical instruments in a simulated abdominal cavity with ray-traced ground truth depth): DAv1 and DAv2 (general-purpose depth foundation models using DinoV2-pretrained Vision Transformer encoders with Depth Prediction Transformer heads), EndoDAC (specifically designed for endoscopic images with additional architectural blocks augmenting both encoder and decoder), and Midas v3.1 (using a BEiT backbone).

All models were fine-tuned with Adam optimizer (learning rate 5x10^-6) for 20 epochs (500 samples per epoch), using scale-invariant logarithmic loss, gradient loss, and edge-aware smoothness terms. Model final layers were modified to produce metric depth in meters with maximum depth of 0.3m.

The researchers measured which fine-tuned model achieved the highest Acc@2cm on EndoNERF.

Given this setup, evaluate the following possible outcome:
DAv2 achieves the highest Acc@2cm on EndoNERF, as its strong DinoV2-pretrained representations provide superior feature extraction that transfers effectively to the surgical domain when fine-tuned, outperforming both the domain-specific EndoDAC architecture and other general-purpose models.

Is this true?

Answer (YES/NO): YES